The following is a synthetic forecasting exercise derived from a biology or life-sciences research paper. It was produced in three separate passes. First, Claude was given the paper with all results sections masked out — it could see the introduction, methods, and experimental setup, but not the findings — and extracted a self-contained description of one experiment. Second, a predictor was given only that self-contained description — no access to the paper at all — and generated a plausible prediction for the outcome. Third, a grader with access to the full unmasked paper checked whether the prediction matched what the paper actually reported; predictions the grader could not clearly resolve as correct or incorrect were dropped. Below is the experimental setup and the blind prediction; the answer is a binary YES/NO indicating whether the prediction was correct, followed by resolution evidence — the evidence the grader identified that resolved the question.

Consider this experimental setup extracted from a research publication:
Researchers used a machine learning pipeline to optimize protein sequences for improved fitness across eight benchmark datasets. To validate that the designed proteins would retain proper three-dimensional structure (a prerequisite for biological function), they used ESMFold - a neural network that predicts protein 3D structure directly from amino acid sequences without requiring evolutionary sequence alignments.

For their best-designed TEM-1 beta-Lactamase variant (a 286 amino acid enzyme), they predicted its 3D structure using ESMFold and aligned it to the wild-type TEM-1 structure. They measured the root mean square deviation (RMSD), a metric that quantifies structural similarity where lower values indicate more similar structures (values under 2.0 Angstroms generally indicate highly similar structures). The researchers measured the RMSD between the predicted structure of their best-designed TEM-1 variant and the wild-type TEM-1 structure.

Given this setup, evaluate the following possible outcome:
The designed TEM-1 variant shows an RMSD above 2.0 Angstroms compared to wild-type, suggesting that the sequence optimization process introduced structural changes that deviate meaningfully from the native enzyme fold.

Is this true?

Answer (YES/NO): NO